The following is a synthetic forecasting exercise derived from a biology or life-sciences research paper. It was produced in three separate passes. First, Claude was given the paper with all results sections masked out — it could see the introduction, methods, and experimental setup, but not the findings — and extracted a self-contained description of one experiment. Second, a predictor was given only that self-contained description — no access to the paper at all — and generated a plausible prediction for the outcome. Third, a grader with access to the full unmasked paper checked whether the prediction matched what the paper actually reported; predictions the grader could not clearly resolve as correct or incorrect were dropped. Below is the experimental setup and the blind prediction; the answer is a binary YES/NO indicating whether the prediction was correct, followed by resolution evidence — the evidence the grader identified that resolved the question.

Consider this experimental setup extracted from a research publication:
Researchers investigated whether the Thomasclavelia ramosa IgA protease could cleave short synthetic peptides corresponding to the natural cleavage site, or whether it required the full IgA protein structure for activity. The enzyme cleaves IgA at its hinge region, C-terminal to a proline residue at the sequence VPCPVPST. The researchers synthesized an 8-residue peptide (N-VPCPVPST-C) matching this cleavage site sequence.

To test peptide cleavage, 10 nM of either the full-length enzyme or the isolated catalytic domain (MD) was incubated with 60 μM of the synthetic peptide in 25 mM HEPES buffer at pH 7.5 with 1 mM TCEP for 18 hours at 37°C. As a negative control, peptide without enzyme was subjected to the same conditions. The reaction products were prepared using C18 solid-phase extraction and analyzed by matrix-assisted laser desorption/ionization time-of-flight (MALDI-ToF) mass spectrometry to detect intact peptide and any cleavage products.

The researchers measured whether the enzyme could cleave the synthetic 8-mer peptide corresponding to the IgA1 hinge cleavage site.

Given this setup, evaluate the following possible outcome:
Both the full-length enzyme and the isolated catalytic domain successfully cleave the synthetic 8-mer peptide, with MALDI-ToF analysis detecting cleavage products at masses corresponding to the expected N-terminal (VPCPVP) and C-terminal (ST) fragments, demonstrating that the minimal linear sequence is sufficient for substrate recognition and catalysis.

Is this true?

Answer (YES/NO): NO